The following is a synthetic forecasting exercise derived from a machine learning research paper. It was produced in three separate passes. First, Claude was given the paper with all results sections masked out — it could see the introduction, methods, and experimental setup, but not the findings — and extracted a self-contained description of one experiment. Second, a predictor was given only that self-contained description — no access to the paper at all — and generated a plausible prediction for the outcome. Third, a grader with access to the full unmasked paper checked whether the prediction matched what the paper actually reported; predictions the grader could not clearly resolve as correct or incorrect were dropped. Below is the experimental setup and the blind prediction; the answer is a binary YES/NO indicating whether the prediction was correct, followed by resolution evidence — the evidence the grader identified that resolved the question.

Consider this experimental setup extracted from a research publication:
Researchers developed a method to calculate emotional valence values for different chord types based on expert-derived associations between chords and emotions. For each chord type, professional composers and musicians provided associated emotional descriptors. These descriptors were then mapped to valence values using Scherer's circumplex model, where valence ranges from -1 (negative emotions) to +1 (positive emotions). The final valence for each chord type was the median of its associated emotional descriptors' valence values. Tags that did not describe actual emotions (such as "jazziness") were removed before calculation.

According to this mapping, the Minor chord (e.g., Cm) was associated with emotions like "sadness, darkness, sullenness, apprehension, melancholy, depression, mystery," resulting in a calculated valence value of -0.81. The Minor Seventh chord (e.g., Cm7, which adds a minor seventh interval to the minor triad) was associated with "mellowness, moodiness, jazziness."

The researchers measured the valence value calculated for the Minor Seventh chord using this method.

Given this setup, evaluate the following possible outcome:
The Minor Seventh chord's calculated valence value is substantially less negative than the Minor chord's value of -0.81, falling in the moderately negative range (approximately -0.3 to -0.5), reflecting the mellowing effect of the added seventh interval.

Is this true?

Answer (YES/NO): YES